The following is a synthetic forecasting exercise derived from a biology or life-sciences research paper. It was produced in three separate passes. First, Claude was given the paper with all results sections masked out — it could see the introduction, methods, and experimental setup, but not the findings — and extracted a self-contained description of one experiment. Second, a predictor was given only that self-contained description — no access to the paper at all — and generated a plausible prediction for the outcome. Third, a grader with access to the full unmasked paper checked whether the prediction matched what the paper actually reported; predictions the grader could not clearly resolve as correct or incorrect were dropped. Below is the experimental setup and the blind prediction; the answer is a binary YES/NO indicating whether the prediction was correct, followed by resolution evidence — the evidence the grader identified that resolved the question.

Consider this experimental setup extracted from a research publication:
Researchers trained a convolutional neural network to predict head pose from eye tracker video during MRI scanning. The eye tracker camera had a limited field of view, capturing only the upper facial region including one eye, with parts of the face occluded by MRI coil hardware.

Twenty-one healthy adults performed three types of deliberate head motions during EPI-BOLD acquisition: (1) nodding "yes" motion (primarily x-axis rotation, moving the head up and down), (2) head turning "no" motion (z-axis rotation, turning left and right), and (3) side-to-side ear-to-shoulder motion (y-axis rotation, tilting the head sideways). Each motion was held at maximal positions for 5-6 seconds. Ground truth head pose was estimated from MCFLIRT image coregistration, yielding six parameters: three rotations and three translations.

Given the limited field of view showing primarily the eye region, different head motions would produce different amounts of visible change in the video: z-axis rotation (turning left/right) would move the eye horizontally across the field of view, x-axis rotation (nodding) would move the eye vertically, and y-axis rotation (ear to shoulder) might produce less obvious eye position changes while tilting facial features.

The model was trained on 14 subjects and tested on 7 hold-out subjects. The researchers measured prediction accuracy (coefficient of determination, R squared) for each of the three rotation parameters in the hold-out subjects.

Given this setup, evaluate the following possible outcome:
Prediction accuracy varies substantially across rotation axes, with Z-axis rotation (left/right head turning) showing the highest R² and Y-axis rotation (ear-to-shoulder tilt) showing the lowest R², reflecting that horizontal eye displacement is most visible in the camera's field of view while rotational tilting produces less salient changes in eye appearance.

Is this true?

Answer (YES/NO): NO